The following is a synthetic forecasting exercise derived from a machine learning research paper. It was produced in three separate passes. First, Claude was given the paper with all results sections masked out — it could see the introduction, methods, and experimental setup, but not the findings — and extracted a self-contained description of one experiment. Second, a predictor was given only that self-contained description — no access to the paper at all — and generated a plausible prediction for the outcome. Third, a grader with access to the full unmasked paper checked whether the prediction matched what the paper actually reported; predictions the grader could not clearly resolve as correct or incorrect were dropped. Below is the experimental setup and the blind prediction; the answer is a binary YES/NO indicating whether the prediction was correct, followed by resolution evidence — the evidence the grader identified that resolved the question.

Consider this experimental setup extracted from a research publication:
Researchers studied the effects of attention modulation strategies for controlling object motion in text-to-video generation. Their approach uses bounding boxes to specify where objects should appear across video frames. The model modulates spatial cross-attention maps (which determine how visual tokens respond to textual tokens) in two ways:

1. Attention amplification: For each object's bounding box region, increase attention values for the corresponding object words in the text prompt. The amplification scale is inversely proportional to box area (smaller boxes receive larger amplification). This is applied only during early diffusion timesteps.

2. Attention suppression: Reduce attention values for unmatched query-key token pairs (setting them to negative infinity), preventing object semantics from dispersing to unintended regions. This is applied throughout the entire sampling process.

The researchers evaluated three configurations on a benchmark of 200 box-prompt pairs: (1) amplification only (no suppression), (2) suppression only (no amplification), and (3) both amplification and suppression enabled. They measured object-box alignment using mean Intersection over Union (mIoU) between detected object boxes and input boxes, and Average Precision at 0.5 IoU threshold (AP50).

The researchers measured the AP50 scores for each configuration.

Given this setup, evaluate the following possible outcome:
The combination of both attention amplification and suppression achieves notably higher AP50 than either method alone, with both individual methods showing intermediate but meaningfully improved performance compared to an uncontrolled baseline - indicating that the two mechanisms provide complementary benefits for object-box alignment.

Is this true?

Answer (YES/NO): NO